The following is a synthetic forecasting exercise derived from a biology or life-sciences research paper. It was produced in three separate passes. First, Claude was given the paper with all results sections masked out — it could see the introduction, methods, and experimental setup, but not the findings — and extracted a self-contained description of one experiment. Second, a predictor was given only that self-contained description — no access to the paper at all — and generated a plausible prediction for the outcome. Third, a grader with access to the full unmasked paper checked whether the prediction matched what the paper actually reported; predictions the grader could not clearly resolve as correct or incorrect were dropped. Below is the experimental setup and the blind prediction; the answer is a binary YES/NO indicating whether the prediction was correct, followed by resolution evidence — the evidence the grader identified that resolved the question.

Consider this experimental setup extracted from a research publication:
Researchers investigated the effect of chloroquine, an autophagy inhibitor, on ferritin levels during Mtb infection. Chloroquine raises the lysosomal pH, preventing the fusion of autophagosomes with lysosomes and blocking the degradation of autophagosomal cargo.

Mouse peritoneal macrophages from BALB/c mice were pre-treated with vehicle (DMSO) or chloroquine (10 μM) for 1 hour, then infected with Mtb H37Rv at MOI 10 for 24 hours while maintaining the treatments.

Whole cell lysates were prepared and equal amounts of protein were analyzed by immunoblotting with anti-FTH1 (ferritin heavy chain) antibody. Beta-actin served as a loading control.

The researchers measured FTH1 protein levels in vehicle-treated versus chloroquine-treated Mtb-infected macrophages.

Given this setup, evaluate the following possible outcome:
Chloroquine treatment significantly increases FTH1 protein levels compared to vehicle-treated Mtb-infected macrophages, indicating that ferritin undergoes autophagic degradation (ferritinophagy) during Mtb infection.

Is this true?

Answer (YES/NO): YES